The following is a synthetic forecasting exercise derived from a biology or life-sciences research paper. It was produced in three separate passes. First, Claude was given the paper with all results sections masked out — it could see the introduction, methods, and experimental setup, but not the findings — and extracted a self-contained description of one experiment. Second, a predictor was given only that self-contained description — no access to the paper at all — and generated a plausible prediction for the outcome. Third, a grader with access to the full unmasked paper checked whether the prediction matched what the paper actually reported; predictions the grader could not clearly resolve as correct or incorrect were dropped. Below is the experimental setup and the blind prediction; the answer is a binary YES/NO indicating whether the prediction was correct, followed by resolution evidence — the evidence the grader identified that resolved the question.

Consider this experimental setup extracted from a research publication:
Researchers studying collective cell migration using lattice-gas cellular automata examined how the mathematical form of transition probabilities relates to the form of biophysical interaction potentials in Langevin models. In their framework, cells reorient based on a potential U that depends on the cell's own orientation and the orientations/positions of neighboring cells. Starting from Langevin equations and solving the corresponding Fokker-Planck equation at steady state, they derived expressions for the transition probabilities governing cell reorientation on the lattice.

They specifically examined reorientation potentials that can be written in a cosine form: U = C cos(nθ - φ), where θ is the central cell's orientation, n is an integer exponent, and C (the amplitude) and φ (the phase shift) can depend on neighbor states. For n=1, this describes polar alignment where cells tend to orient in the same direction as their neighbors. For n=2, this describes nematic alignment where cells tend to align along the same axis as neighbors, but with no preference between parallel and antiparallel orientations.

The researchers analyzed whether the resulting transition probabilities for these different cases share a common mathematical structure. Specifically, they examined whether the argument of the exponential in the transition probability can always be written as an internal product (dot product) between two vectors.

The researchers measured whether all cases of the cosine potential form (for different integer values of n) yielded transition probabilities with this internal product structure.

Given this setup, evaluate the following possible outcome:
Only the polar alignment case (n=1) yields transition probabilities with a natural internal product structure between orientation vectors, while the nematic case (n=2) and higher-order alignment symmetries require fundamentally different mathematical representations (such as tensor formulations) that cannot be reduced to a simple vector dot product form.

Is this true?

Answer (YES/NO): NO